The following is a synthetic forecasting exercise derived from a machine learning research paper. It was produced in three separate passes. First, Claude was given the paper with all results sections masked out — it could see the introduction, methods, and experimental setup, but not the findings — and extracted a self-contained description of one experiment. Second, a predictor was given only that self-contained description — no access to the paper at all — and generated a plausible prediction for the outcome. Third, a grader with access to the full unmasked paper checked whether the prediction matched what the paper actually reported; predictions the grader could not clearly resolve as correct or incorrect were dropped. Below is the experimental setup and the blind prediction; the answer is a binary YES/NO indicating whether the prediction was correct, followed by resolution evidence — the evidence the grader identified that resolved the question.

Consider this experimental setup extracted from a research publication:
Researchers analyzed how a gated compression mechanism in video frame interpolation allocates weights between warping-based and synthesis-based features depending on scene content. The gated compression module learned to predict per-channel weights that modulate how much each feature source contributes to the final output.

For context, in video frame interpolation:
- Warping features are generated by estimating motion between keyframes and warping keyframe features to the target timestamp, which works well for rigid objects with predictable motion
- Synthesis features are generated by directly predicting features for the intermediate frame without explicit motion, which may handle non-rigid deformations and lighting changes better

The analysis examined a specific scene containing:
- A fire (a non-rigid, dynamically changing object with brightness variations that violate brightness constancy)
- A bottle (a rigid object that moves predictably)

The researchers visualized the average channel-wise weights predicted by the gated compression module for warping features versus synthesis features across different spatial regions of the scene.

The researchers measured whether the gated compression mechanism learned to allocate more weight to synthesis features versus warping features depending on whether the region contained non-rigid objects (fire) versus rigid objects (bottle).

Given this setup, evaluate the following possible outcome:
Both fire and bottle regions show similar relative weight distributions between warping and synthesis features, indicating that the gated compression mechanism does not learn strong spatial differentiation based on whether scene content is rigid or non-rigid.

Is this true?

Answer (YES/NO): NO